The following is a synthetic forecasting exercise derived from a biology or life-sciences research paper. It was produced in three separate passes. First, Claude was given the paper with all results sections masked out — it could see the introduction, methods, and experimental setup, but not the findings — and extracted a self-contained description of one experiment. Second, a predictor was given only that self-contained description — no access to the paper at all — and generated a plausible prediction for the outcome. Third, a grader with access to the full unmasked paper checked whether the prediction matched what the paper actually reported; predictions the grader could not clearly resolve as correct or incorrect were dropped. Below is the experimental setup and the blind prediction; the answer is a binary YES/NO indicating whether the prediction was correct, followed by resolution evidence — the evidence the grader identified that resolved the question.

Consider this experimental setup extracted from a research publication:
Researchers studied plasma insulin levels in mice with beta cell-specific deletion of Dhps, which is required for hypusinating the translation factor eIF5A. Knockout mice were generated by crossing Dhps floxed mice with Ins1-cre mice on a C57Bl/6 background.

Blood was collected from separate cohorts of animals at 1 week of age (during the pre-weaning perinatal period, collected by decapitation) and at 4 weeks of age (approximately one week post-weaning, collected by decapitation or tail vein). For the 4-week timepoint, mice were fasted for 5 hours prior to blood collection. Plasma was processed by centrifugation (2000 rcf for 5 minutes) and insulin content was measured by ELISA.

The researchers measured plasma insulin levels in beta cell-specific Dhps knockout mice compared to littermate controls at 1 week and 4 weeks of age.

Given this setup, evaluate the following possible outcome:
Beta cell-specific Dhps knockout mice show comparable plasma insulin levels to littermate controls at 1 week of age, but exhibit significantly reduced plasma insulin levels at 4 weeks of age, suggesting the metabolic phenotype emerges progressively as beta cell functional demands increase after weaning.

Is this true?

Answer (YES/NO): NO